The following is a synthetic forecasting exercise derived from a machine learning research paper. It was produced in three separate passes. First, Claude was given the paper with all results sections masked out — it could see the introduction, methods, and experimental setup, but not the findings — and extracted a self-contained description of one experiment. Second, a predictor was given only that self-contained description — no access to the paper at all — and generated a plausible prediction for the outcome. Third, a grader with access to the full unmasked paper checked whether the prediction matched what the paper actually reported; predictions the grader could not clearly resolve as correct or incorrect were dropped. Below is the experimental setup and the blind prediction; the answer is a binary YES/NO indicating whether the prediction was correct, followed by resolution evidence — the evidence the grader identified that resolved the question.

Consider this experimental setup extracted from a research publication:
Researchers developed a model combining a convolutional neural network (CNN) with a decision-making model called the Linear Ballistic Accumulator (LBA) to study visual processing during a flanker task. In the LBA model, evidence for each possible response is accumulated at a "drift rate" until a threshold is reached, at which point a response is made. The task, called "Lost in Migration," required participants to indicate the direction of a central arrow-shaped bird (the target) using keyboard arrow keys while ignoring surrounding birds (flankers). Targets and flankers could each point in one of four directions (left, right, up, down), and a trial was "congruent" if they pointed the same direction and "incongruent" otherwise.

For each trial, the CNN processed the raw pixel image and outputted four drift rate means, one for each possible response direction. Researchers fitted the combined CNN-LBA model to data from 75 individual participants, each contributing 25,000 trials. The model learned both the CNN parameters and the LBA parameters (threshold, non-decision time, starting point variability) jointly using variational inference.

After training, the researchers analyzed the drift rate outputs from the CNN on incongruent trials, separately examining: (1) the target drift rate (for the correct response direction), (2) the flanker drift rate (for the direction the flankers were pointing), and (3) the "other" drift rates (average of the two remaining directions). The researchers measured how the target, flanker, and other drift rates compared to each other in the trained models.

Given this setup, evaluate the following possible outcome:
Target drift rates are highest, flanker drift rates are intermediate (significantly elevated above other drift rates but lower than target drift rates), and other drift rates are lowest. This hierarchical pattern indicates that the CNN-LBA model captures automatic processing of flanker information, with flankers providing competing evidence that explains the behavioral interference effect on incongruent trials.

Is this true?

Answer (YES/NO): YES